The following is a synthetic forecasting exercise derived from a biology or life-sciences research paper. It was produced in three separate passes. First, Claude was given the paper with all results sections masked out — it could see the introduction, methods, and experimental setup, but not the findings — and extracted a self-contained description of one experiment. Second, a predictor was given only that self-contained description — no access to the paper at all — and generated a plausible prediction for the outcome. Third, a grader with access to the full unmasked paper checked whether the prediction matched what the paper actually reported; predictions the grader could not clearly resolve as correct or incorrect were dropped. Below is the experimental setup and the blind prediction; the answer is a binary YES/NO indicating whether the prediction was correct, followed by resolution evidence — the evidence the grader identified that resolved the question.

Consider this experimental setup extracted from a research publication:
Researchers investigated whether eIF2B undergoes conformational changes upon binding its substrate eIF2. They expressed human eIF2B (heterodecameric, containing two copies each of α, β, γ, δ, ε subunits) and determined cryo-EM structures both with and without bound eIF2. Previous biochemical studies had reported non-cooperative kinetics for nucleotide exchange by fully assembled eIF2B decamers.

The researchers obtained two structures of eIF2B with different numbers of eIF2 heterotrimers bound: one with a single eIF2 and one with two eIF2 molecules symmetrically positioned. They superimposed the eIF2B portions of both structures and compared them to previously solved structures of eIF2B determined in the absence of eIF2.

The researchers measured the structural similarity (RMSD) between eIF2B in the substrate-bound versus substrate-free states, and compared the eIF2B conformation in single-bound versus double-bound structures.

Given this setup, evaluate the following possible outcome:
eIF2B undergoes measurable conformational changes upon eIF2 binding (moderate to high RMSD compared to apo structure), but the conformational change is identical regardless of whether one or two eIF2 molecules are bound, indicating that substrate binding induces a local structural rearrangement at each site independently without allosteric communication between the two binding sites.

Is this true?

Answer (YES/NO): NO